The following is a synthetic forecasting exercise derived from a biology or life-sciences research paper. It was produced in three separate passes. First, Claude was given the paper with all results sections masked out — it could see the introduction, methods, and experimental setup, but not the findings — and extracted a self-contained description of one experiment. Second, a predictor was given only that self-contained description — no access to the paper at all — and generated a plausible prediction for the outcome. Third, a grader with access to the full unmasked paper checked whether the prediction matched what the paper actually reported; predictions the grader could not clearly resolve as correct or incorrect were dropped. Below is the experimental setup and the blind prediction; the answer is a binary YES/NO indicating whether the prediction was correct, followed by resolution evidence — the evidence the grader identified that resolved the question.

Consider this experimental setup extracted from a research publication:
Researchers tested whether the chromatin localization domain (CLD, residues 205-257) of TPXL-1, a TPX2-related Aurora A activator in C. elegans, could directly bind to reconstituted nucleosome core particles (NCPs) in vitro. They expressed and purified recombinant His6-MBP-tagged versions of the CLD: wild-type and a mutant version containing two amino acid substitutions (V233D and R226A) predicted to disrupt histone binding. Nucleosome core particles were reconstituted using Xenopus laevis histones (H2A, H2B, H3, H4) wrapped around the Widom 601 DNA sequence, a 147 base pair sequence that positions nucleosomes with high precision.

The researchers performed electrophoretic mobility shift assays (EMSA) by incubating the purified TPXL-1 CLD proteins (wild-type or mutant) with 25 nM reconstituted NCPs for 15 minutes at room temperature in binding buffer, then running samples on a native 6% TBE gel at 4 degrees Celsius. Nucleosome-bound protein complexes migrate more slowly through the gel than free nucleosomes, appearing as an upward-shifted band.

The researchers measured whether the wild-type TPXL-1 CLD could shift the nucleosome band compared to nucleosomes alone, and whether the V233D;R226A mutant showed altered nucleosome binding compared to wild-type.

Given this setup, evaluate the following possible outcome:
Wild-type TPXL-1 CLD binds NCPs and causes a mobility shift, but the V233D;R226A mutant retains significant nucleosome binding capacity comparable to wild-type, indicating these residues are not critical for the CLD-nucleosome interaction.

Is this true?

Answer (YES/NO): NO